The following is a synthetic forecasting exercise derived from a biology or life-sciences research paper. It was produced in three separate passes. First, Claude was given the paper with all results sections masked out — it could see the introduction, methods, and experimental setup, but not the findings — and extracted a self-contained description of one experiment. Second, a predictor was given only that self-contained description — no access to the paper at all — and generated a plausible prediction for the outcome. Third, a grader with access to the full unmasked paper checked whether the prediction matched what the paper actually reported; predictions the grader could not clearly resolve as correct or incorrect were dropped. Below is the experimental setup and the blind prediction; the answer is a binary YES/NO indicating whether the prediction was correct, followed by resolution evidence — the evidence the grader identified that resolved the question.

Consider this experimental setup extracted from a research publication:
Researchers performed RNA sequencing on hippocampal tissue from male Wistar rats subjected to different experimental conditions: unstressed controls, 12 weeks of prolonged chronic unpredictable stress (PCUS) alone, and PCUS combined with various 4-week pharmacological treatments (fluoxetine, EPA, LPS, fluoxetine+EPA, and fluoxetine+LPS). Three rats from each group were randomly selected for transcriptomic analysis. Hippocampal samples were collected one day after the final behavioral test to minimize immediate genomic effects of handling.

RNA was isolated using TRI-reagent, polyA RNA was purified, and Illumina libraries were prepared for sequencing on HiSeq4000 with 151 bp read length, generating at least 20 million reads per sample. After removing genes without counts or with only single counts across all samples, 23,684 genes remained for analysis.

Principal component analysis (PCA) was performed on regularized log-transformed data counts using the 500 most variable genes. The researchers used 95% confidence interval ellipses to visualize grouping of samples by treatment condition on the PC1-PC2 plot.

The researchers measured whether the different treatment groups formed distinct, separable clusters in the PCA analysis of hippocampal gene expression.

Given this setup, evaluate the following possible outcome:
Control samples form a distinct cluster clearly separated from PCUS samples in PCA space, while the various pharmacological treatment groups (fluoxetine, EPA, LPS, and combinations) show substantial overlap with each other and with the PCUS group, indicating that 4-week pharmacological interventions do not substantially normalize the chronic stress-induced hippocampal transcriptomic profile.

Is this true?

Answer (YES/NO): NO